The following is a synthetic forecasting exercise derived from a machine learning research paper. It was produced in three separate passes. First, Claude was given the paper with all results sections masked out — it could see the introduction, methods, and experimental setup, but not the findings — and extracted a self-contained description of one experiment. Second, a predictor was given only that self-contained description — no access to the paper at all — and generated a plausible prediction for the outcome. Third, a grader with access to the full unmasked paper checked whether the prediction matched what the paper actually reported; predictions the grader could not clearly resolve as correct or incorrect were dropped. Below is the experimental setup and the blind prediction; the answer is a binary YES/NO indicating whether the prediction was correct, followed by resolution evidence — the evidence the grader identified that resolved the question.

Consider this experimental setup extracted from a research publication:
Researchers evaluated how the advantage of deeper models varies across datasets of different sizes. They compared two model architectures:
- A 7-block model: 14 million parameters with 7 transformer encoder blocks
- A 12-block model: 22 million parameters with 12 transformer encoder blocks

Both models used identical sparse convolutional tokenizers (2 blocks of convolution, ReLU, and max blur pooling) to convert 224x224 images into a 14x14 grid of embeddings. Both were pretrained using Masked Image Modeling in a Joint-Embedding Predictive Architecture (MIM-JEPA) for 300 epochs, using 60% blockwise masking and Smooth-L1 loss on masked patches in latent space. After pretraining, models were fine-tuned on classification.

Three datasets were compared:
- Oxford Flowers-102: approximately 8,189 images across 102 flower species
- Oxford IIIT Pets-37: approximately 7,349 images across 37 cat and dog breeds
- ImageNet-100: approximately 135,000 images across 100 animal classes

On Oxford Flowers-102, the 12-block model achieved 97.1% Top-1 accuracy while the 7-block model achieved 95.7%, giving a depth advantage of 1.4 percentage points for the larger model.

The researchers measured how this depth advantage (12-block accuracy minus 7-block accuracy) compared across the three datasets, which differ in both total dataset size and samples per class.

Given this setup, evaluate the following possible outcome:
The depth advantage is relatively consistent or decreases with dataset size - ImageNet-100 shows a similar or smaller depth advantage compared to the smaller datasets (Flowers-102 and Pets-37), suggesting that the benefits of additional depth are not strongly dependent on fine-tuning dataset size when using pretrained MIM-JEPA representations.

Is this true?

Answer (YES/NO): NO